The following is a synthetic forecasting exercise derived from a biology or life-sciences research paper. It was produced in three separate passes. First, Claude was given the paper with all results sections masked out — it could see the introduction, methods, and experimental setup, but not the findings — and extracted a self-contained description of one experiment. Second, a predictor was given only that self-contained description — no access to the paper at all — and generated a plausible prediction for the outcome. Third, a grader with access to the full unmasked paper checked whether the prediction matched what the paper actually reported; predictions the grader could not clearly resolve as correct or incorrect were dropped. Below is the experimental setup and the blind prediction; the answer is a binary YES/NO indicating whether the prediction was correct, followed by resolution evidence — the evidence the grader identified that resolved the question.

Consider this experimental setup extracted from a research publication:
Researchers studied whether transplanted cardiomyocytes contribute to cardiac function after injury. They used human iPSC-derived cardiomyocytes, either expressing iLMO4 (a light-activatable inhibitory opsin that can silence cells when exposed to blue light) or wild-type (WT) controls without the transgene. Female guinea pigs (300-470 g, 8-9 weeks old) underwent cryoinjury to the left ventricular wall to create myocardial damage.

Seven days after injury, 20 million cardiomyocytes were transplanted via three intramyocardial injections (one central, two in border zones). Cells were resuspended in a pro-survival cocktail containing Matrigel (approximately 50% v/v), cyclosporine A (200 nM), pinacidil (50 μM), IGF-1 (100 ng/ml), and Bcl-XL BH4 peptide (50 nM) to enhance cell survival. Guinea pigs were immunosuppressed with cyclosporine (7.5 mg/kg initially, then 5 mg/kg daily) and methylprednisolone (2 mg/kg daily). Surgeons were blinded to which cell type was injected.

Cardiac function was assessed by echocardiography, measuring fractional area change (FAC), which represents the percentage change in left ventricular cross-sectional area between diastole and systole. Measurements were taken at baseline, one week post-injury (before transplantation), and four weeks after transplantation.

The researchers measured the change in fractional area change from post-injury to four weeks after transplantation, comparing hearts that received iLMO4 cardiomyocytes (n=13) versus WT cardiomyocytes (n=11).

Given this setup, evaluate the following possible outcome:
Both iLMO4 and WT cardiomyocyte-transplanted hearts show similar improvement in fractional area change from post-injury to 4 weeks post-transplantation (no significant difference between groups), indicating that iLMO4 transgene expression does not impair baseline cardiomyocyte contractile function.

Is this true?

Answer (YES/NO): YES